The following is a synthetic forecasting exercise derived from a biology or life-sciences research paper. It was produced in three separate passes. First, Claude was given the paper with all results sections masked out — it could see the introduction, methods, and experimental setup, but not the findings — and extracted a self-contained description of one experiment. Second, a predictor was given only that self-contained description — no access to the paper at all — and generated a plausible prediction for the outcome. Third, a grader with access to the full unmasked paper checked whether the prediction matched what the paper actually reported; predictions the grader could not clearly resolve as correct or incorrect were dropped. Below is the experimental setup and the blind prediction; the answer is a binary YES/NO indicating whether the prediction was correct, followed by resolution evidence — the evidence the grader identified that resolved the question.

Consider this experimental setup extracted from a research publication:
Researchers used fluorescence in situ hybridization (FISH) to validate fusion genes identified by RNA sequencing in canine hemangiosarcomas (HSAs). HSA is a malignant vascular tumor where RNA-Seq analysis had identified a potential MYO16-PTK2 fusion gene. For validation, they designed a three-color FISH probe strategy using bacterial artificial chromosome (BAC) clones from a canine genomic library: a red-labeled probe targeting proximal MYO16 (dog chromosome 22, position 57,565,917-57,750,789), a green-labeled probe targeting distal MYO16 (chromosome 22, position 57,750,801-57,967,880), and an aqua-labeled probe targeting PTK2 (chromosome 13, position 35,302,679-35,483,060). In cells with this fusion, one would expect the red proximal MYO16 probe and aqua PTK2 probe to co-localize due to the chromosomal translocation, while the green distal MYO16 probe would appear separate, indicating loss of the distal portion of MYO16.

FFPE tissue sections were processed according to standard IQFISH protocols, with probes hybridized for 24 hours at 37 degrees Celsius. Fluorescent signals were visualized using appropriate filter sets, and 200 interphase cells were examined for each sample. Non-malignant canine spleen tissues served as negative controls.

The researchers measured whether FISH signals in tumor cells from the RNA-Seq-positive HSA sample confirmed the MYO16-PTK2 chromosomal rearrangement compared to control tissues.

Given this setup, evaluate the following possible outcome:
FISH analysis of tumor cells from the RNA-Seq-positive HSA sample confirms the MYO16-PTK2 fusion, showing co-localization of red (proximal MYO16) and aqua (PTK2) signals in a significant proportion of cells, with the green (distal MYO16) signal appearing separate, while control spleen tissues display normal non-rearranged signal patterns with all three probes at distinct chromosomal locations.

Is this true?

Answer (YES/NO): NO